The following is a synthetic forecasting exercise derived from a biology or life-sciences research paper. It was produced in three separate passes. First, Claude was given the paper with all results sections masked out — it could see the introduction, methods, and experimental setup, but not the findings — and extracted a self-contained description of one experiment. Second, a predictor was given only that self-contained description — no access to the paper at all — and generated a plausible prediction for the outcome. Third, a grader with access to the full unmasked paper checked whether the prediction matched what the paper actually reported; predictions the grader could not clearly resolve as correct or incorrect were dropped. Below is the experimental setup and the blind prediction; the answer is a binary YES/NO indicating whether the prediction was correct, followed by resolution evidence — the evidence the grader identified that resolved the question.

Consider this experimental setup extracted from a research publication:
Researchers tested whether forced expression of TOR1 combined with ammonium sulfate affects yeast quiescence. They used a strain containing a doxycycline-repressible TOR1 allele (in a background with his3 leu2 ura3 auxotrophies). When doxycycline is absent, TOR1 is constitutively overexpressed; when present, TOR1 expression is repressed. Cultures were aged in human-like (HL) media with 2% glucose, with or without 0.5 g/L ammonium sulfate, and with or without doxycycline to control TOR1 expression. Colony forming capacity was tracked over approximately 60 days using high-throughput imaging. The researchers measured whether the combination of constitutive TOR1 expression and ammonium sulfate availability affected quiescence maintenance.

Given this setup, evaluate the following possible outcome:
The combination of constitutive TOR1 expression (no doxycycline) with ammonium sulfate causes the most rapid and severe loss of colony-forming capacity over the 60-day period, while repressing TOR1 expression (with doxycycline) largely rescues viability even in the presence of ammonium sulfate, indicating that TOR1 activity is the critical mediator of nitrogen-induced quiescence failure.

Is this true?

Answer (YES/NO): NO